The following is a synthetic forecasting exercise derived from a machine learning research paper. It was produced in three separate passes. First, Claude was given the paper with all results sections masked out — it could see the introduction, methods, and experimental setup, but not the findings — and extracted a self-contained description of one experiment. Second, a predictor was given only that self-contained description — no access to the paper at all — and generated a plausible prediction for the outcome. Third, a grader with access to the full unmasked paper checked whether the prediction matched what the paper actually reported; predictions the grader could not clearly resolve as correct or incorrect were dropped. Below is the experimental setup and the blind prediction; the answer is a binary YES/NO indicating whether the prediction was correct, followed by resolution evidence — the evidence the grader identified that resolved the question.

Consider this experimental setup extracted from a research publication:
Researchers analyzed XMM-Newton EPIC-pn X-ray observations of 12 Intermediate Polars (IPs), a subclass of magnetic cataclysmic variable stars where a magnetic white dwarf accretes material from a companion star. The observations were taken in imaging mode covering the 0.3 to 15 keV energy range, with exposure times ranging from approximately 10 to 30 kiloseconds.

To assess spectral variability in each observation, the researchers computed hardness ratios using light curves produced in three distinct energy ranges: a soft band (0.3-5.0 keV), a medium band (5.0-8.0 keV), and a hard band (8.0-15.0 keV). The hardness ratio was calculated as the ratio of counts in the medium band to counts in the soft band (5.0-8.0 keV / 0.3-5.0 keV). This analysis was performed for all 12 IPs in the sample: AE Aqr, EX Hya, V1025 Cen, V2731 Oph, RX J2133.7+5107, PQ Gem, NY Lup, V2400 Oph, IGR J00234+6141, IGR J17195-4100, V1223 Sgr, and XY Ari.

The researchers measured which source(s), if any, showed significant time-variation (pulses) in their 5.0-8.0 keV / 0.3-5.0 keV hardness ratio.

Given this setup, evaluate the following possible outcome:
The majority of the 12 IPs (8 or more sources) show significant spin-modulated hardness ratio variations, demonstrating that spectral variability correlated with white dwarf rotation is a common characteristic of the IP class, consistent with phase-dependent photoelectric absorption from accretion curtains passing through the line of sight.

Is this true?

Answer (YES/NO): NO